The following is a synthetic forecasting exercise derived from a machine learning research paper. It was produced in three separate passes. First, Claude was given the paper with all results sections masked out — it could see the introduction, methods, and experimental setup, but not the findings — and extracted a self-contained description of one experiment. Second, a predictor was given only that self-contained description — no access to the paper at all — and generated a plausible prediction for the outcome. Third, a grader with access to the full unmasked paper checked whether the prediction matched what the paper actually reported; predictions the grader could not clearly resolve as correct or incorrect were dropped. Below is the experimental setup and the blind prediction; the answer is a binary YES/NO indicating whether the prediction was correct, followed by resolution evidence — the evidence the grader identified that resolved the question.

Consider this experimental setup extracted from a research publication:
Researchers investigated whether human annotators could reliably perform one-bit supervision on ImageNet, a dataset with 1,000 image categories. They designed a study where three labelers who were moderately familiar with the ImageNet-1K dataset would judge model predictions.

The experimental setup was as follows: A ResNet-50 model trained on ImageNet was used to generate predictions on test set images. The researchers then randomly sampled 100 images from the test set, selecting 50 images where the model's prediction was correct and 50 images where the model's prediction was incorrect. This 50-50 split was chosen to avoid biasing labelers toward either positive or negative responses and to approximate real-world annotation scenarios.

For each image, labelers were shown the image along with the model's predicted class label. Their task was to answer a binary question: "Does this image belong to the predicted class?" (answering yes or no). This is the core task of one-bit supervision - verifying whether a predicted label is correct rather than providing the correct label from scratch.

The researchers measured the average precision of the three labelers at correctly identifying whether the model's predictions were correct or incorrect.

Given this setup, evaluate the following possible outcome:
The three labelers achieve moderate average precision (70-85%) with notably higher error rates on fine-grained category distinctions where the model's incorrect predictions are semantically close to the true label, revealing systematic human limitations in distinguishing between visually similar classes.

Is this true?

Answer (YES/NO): NO